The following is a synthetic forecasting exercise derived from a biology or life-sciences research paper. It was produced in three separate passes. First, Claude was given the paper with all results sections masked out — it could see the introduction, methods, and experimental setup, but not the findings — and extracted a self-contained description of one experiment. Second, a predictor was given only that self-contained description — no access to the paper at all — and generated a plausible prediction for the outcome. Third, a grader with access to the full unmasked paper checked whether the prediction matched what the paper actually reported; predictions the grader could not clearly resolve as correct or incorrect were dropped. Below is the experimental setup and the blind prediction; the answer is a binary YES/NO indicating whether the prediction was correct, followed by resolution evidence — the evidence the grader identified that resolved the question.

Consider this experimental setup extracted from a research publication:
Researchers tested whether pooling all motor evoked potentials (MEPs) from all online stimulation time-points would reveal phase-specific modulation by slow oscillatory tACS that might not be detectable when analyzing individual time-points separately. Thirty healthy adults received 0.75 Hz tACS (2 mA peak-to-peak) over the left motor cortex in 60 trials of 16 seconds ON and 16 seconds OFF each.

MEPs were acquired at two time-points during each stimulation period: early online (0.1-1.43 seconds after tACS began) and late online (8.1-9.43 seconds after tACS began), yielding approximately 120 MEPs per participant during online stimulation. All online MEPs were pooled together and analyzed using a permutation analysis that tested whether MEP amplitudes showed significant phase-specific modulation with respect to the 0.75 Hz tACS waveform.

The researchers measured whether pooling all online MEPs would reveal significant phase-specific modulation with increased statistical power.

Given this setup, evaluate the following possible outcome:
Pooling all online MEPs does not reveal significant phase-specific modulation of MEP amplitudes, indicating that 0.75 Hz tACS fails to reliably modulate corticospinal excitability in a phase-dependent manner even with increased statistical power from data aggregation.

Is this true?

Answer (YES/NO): YES